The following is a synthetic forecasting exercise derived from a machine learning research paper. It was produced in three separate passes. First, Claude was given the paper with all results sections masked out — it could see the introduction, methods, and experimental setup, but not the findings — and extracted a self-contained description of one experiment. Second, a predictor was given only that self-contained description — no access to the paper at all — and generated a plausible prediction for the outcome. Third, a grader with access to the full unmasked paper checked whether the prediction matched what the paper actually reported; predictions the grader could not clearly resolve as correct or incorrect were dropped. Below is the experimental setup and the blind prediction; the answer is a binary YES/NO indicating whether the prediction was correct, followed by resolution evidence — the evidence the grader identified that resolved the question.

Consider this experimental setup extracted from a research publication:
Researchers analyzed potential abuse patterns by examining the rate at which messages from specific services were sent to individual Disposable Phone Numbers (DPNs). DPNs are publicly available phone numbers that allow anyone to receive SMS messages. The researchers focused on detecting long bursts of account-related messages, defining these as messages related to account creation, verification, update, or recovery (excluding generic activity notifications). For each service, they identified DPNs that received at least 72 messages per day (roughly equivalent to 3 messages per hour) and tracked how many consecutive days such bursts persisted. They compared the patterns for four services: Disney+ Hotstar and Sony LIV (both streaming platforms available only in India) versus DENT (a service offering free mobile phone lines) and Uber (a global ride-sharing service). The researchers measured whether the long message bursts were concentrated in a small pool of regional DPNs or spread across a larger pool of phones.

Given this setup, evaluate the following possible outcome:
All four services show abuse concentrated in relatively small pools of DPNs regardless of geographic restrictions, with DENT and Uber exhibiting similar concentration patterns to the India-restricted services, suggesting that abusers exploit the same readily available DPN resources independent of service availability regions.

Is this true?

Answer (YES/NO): NO